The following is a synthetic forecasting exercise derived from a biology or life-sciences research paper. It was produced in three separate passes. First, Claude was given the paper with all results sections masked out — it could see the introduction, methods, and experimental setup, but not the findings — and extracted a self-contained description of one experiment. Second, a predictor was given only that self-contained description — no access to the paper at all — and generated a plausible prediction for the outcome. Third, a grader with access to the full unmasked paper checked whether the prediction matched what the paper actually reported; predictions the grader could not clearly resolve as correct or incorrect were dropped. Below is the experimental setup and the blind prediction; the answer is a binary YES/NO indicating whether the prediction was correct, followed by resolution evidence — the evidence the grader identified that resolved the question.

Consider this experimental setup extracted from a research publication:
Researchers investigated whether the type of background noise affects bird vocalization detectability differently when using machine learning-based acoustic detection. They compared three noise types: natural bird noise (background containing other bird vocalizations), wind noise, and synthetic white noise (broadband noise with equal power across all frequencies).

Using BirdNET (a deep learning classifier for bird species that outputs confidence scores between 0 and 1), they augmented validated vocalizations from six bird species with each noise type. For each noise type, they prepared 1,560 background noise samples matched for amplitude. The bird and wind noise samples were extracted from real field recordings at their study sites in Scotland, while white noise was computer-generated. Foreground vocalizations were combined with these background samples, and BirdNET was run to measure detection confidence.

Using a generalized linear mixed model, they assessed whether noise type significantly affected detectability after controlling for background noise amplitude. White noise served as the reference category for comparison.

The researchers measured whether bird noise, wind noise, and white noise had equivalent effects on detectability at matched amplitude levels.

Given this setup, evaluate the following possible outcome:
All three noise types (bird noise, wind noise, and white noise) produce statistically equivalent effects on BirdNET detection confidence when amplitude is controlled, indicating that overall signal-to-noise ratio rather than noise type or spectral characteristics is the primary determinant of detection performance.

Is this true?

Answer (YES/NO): NO